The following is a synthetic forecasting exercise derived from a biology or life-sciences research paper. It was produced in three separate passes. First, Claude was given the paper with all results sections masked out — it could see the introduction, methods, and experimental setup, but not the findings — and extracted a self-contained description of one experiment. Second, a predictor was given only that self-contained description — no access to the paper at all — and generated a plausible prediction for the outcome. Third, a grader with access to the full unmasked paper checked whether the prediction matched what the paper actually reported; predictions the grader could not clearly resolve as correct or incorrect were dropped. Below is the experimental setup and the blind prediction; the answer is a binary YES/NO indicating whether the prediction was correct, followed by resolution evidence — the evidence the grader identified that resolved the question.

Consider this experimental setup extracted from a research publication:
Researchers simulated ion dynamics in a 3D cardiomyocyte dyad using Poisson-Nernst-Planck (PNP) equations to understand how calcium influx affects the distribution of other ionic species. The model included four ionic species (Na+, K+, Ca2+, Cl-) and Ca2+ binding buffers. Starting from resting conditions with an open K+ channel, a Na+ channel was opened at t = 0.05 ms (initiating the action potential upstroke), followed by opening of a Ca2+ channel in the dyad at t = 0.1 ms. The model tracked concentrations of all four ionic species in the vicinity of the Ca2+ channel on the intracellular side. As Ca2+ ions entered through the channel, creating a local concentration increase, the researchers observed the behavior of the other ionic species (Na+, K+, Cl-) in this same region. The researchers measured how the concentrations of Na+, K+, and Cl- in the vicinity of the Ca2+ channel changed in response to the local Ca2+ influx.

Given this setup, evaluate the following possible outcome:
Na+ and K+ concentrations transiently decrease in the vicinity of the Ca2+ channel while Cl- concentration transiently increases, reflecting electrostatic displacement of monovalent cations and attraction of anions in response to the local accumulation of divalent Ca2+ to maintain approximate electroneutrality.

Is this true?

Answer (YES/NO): YES